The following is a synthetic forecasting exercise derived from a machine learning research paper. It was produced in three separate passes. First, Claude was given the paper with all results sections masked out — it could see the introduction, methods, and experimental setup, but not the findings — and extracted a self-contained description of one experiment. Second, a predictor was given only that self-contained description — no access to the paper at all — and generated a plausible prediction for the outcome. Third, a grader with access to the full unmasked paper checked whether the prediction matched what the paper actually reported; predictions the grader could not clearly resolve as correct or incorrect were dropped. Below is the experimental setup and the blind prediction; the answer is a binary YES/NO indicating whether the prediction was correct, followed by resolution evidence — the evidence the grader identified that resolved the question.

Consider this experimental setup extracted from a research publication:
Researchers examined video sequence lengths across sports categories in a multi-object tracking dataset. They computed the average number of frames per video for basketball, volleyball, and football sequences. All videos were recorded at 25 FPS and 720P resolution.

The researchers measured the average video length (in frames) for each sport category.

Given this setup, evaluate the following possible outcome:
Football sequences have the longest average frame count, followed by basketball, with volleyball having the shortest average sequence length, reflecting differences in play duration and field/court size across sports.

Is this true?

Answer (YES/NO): NO